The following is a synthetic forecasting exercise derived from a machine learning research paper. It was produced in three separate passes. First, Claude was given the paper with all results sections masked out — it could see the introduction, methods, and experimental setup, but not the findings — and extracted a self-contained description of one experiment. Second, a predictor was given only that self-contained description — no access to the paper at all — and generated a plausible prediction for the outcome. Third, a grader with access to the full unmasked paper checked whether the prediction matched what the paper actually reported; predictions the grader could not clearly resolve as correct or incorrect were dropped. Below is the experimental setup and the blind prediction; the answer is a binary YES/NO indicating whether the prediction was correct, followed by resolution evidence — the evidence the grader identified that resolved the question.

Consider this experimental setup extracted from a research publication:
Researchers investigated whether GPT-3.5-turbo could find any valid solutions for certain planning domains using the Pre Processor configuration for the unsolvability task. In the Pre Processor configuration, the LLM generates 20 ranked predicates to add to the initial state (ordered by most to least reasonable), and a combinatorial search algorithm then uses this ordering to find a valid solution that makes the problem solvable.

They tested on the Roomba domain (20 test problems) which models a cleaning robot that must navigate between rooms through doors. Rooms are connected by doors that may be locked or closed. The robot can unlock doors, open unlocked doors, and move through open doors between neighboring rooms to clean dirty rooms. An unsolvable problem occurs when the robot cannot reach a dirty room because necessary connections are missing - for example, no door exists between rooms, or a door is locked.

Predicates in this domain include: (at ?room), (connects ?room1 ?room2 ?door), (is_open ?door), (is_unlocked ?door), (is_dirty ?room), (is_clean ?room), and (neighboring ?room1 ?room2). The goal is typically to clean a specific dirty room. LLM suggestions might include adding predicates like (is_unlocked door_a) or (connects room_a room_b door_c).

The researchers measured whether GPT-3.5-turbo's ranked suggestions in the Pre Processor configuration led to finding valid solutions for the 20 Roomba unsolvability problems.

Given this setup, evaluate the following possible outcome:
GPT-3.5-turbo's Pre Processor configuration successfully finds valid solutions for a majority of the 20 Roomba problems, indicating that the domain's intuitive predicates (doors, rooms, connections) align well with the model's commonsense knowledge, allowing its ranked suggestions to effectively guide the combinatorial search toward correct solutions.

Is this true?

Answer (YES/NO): NO